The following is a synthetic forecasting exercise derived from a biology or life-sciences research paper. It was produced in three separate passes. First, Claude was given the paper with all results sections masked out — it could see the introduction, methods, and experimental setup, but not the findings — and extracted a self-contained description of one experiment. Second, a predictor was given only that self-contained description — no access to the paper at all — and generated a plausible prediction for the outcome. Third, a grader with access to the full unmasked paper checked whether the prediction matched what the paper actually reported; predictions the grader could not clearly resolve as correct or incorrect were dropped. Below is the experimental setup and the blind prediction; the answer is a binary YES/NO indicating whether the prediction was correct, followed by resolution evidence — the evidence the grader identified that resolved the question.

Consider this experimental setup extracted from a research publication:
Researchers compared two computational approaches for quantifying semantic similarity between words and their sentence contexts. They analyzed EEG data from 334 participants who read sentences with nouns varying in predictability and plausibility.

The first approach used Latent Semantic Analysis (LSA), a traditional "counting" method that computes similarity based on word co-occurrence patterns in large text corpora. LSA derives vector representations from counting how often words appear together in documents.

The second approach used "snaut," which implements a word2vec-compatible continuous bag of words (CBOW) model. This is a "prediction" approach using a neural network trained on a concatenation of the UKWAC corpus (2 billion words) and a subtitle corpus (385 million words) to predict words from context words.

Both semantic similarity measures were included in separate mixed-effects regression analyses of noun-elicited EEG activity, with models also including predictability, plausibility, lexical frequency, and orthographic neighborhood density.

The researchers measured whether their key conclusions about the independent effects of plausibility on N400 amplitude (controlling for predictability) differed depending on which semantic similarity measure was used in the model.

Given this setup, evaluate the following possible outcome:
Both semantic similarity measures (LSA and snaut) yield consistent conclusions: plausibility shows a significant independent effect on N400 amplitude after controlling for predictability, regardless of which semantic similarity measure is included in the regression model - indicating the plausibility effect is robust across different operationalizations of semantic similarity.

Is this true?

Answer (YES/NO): YES